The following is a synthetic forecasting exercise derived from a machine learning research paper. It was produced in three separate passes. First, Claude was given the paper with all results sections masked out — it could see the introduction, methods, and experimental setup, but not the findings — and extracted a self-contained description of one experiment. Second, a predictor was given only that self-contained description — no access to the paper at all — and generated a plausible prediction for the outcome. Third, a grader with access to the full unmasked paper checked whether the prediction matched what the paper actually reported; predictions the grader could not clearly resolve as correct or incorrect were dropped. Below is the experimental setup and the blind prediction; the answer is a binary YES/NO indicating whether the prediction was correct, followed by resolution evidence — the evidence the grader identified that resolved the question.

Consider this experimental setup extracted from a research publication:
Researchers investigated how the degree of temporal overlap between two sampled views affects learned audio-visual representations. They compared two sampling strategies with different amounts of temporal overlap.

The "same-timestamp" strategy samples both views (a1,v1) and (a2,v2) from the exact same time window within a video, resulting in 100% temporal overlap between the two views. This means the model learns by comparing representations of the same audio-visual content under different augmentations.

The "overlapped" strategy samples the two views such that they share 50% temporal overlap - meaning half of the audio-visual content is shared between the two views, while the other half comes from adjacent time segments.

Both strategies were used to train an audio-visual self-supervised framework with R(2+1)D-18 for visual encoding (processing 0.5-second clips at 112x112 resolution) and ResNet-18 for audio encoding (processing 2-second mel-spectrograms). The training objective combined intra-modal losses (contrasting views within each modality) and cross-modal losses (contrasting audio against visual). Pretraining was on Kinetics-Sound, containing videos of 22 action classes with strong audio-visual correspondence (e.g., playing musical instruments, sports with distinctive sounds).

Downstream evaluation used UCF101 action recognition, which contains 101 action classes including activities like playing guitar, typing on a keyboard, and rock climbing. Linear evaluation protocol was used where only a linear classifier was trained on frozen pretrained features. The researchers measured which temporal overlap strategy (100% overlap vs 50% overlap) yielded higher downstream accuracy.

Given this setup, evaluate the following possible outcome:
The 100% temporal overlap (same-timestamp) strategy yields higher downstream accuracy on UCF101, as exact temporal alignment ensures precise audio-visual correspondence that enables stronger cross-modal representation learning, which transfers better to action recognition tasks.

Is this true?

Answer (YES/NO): NO